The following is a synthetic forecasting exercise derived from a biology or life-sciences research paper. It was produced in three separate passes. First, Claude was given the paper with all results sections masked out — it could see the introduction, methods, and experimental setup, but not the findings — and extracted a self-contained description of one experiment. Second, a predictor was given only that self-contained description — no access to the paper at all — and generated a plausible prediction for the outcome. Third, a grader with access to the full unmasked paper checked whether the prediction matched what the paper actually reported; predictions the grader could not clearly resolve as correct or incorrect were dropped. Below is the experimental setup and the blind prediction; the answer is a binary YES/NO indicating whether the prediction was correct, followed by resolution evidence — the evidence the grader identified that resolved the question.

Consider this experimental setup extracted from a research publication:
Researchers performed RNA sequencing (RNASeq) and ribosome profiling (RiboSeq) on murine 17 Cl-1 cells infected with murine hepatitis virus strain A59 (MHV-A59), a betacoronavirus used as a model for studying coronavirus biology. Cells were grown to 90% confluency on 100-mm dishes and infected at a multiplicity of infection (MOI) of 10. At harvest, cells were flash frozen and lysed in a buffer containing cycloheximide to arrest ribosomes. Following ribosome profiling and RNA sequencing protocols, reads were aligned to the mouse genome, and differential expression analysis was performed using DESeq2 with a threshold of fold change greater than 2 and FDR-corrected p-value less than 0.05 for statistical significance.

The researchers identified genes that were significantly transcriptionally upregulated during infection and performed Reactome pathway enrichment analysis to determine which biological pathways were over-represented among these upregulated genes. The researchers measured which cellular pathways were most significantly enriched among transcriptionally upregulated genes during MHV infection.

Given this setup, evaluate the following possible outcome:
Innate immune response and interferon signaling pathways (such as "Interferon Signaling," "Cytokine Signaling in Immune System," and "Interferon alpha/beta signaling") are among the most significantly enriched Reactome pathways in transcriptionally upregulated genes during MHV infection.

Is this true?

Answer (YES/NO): NO